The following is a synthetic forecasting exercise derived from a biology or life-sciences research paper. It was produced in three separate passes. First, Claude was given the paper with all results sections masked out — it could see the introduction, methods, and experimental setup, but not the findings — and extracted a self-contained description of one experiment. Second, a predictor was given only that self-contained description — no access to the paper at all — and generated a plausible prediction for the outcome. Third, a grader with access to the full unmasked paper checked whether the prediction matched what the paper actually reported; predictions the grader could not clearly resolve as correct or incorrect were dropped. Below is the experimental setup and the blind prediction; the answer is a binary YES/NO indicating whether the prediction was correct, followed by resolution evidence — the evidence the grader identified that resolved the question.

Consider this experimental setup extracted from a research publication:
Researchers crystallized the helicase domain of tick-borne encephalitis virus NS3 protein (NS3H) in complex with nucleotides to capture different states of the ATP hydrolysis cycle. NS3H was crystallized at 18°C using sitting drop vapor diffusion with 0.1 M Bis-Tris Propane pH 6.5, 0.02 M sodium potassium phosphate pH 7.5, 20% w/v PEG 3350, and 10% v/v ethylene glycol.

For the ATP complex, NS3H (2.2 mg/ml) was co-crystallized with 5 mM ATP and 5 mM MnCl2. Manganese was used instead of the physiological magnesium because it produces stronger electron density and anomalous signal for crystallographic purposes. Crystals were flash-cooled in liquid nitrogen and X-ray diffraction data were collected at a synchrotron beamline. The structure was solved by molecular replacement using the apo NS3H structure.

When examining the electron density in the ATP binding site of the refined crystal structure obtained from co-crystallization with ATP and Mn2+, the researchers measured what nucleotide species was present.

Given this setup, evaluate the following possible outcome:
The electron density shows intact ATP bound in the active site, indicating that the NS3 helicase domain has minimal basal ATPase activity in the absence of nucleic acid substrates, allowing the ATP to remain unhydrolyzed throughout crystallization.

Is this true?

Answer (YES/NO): NO